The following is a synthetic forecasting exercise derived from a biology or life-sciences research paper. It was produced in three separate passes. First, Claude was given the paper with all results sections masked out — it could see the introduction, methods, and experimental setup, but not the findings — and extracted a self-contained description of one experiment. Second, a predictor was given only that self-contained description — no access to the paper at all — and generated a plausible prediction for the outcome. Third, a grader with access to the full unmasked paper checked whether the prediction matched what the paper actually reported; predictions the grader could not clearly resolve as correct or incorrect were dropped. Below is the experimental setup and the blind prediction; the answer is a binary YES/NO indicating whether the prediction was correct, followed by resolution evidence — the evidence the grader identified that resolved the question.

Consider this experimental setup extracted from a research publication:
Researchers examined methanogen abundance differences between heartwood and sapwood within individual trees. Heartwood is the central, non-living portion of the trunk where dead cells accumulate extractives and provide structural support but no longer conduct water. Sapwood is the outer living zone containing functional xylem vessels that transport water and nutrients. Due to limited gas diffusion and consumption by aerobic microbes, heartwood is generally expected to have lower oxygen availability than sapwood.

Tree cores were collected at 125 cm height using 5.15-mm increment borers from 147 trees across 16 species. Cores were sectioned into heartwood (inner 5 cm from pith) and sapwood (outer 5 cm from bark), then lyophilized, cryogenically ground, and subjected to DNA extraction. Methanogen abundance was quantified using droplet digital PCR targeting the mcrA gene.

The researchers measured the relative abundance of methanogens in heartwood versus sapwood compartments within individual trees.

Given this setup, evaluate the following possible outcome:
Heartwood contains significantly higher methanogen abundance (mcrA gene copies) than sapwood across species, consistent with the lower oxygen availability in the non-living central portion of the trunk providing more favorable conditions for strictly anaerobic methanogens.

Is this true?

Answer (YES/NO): YES